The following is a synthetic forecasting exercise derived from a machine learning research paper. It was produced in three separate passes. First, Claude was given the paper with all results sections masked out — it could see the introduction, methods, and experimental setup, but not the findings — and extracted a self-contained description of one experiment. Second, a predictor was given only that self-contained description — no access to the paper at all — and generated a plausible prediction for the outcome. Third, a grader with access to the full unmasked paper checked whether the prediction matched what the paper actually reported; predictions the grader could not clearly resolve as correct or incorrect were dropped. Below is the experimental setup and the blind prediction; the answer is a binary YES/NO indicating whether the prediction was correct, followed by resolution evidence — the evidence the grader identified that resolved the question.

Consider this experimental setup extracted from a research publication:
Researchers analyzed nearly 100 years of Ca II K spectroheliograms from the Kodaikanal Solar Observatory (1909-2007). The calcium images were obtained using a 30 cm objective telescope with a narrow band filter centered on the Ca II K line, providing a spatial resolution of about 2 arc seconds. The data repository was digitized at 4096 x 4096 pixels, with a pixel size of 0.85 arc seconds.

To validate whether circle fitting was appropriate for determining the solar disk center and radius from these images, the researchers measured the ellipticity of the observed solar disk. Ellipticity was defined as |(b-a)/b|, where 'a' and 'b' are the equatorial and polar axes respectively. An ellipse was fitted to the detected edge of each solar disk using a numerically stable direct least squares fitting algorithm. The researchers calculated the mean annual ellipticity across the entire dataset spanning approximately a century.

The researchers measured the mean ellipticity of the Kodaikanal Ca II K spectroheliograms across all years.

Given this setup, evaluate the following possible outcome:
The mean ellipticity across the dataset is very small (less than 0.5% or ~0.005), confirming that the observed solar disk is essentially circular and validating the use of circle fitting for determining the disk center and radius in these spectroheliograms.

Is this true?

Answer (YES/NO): YES